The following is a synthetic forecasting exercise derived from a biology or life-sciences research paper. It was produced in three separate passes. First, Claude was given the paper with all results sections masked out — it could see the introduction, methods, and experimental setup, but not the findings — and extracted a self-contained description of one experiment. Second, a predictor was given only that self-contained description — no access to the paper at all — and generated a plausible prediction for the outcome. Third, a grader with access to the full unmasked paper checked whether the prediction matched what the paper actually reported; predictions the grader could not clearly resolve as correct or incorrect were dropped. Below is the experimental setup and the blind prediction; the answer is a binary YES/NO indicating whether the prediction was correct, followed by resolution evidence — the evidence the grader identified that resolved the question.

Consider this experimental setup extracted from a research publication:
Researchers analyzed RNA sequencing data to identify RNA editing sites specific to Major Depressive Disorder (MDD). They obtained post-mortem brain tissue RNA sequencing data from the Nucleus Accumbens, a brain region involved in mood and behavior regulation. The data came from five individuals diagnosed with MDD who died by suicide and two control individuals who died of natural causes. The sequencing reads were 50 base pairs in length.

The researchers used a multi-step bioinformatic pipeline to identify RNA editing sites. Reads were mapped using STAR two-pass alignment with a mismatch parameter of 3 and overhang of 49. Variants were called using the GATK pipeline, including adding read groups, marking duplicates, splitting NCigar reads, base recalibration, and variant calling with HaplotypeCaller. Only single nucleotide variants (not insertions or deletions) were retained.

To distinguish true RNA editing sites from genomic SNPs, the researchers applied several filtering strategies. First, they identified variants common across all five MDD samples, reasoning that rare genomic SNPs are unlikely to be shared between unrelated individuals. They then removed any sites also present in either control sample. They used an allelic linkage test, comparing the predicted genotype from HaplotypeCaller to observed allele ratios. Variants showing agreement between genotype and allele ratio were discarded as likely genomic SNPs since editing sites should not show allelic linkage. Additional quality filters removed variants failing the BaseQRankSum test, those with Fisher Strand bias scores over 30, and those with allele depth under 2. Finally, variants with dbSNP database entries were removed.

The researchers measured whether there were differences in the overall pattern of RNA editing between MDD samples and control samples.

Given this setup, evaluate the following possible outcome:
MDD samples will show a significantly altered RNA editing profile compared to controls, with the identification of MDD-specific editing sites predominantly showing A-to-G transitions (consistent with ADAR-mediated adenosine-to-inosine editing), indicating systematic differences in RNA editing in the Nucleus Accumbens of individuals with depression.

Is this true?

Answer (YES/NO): NO